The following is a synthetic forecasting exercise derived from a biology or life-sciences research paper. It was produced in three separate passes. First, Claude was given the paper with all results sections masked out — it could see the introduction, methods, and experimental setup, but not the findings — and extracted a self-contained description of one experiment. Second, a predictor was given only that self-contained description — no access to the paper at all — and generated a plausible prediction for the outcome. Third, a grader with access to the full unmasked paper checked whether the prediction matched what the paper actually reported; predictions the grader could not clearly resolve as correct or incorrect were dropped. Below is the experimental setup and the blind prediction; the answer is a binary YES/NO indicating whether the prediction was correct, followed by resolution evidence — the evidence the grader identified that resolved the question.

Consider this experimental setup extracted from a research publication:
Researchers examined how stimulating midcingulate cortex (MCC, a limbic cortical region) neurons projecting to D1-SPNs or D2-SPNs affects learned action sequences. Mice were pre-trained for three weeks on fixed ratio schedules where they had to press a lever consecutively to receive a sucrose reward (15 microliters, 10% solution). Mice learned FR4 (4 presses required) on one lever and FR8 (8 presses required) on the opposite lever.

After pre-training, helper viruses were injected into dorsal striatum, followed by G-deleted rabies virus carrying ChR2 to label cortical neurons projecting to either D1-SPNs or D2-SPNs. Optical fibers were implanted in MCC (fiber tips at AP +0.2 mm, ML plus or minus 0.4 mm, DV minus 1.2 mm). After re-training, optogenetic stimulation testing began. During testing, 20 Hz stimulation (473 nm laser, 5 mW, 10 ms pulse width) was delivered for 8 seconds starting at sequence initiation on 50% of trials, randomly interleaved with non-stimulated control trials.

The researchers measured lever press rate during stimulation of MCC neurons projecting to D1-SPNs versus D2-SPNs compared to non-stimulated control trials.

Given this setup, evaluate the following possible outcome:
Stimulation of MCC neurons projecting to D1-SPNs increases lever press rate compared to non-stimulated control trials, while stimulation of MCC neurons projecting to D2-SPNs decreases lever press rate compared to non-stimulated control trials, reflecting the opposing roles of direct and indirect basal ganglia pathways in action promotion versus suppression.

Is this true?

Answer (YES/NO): YES